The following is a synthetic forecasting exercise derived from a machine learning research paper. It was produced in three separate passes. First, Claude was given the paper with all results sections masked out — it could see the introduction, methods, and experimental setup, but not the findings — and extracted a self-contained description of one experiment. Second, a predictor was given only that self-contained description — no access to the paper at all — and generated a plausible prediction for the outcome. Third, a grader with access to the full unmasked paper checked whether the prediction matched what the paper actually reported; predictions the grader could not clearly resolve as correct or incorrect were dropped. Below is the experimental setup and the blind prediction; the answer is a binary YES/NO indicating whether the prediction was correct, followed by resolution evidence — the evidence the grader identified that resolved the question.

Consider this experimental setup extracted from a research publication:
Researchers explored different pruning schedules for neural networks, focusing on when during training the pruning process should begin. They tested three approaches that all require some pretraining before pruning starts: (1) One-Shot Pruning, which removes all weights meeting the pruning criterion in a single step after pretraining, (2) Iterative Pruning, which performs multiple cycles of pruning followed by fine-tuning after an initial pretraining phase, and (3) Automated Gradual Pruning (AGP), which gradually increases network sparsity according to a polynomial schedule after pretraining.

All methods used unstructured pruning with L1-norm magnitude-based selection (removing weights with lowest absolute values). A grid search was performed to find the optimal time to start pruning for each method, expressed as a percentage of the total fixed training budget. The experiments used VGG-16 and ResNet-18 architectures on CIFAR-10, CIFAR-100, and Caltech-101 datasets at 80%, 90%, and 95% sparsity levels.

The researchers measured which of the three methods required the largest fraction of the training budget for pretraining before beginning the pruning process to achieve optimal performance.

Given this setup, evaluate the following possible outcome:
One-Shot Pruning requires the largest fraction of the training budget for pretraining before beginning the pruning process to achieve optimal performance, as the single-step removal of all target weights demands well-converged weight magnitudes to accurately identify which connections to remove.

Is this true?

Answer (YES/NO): YES